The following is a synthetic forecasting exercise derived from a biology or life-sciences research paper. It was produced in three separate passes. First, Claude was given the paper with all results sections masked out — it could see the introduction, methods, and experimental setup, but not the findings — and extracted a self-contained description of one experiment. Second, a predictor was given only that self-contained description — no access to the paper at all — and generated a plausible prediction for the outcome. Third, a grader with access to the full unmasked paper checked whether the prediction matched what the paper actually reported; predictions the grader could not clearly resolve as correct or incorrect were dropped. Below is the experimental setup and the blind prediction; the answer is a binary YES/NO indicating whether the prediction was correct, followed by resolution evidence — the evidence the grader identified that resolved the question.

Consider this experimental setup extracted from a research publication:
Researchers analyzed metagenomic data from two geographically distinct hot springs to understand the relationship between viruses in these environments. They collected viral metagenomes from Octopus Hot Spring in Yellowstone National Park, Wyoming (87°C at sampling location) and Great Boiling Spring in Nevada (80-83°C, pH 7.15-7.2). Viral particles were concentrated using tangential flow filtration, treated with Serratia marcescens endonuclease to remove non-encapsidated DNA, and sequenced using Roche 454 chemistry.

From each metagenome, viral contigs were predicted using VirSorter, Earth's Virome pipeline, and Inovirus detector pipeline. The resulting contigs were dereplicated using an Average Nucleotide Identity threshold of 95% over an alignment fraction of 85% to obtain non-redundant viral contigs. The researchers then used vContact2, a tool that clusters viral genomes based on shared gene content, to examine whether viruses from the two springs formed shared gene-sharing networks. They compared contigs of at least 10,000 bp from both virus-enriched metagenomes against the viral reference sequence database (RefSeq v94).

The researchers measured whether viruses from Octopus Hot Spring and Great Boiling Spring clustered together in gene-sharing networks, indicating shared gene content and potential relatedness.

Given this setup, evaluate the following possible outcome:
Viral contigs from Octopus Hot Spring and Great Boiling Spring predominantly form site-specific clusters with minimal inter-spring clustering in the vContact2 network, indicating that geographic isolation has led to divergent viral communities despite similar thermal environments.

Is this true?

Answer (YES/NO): NO